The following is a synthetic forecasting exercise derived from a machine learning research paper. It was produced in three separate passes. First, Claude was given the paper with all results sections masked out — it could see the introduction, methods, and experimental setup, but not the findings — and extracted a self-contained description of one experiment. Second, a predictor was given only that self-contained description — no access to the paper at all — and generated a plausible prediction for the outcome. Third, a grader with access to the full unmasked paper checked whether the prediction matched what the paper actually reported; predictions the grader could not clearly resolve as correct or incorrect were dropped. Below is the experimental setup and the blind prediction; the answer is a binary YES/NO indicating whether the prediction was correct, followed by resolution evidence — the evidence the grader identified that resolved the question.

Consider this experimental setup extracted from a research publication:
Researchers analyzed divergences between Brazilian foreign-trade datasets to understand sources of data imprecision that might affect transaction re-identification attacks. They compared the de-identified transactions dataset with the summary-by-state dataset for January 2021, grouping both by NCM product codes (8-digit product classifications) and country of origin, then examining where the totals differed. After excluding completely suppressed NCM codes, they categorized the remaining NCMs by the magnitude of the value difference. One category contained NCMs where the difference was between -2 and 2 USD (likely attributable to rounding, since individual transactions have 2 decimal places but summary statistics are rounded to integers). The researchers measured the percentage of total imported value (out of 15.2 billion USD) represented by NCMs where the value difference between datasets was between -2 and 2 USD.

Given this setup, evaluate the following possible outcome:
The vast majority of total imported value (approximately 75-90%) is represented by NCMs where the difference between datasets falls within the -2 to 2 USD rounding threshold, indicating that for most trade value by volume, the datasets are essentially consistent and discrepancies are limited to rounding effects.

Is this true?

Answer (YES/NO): NO